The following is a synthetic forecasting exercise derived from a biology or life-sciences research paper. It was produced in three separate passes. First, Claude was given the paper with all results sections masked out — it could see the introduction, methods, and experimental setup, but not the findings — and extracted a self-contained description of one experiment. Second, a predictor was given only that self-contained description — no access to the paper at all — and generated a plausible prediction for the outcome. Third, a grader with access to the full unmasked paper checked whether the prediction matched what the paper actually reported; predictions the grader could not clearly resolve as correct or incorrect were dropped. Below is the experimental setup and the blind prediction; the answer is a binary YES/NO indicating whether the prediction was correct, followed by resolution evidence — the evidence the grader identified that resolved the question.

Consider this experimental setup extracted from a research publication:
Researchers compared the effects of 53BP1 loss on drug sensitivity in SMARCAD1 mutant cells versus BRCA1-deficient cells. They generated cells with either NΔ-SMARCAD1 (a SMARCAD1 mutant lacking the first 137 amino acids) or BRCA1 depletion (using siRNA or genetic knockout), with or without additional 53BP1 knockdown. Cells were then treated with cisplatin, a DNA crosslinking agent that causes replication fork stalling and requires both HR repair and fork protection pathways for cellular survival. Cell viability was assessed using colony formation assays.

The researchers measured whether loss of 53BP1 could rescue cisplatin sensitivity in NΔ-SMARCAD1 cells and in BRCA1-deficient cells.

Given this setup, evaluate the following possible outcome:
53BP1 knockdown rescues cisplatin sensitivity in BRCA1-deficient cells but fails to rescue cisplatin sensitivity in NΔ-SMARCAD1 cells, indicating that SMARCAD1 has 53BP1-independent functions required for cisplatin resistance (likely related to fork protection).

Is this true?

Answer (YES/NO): NO